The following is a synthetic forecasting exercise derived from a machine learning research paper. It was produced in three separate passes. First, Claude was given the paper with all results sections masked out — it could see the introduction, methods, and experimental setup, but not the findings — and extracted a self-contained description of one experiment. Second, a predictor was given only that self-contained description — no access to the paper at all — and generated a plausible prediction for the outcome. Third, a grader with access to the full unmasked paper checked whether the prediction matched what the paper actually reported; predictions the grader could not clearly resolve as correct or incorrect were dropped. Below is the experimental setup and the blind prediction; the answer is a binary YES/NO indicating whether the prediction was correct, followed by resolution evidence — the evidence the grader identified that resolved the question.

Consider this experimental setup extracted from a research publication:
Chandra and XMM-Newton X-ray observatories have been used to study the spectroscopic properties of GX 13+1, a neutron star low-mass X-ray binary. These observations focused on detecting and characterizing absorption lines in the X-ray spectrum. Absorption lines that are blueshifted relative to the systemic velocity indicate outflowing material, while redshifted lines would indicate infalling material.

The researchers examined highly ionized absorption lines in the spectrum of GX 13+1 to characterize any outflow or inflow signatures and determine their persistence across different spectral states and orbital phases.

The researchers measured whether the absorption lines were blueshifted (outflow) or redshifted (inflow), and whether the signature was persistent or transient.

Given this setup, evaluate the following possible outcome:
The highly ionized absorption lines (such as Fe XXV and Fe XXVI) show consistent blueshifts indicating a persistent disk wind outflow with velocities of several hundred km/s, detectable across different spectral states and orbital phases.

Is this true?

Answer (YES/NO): YES